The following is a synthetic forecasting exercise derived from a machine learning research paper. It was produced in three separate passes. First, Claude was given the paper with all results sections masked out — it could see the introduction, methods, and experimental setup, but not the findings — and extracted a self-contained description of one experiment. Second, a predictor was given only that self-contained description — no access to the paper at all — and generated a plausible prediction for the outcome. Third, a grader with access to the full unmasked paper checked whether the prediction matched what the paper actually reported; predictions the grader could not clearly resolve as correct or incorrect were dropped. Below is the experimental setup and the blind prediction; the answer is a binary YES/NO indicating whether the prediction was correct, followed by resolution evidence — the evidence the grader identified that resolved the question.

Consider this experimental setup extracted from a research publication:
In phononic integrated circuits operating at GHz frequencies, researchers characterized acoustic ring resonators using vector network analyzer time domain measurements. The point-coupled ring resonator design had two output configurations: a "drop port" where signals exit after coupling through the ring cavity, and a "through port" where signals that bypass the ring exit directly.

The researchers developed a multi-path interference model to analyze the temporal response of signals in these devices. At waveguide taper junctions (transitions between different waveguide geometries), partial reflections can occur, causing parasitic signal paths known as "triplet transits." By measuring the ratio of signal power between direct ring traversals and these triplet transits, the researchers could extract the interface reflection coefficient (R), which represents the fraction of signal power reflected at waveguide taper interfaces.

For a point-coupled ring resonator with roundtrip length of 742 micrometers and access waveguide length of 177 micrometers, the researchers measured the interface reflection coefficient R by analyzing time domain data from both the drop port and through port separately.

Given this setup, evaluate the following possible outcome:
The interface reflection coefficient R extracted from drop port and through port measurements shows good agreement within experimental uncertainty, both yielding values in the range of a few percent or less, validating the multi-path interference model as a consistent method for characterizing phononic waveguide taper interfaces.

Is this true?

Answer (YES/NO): NO